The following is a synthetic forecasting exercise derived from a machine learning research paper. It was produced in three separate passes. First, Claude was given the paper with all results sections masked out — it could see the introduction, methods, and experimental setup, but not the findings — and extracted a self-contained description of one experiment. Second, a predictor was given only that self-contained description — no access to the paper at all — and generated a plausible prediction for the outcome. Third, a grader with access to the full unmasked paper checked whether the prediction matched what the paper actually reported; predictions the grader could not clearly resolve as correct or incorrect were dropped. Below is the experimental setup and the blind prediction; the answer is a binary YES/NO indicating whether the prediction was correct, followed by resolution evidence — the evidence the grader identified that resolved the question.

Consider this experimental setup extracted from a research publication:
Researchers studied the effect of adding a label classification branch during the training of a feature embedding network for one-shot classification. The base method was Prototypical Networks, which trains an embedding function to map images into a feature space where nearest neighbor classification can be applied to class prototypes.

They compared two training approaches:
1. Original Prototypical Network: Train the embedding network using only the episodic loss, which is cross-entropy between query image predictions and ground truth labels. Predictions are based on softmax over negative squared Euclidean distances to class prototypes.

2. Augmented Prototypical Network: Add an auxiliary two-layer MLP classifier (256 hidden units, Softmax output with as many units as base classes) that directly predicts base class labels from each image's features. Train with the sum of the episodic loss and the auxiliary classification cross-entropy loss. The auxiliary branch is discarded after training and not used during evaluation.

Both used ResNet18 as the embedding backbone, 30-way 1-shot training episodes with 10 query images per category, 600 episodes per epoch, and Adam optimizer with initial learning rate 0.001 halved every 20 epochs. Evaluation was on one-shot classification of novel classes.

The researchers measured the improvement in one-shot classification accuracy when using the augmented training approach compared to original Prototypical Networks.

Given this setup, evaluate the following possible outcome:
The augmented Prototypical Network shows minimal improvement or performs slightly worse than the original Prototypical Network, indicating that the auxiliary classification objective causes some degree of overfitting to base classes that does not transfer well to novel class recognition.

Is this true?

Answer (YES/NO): NO